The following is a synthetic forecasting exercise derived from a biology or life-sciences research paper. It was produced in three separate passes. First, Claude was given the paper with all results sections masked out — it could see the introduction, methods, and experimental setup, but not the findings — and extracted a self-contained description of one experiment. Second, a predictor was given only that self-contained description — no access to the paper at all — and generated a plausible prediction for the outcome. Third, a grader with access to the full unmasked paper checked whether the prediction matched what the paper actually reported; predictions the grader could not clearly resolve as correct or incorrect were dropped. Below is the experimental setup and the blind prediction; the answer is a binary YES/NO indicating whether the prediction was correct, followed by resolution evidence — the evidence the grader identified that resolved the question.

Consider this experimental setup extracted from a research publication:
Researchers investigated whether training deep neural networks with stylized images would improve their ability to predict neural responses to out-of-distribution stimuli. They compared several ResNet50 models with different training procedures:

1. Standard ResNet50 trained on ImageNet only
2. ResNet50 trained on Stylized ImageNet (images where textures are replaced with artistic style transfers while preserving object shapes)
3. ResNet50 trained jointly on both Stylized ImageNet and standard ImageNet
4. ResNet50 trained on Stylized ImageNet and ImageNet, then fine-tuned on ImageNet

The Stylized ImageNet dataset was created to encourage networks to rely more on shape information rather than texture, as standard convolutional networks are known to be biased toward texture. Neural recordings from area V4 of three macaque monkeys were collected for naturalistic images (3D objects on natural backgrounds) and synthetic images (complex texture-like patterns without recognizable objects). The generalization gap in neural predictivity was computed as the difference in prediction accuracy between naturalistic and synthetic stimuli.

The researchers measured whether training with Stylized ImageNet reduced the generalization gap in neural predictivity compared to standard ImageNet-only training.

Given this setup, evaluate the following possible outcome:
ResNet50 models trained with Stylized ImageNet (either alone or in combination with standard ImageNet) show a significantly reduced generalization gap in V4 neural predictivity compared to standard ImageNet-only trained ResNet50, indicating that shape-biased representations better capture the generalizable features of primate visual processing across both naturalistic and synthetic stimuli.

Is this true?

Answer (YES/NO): NO